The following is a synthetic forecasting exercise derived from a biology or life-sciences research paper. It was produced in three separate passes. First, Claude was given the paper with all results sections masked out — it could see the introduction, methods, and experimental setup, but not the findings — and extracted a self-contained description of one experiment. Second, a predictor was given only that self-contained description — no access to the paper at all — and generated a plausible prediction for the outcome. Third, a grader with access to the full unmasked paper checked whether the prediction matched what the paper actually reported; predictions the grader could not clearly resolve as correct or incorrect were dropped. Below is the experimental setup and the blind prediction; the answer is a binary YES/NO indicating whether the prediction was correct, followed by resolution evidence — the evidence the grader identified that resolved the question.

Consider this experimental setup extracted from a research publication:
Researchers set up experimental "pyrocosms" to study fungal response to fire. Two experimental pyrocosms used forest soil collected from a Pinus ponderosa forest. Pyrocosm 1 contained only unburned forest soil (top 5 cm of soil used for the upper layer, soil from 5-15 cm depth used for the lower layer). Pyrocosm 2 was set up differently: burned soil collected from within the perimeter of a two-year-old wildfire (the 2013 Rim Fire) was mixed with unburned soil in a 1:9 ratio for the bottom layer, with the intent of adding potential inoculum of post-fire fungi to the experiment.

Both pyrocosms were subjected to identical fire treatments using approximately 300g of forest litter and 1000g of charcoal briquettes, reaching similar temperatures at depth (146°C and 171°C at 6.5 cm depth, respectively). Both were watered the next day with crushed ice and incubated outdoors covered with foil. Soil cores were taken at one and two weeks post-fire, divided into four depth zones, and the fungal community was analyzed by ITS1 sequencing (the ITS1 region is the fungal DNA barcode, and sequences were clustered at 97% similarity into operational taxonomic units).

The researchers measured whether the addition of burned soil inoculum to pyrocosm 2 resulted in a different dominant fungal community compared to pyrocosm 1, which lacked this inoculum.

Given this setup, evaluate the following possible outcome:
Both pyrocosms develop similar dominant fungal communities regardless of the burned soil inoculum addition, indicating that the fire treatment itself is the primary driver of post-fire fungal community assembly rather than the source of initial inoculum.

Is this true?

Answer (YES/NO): YES